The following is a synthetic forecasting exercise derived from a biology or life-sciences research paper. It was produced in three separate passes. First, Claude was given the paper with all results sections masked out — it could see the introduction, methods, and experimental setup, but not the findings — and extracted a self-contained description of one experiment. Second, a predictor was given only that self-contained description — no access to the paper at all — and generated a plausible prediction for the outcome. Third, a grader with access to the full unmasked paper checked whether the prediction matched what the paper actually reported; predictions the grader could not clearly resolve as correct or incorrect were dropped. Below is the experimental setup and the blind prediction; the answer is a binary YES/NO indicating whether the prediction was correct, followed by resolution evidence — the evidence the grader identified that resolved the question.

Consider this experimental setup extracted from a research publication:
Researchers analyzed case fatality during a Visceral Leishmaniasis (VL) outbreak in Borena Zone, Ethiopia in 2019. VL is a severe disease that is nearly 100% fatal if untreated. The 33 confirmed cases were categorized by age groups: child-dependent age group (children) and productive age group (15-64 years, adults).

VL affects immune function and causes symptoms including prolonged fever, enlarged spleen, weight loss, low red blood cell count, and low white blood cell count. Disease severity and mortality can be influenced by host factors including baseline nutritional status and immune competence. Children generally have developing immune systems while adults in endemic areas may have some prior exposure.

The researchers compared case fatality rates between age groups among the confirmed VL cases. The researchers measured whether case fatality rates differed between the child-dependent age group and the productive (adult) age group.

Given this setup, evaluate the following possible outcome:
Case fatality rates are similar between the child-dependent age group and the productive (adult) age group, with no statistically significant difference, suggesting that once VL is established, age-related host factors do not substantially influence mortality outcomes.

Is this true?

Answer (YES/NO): NO